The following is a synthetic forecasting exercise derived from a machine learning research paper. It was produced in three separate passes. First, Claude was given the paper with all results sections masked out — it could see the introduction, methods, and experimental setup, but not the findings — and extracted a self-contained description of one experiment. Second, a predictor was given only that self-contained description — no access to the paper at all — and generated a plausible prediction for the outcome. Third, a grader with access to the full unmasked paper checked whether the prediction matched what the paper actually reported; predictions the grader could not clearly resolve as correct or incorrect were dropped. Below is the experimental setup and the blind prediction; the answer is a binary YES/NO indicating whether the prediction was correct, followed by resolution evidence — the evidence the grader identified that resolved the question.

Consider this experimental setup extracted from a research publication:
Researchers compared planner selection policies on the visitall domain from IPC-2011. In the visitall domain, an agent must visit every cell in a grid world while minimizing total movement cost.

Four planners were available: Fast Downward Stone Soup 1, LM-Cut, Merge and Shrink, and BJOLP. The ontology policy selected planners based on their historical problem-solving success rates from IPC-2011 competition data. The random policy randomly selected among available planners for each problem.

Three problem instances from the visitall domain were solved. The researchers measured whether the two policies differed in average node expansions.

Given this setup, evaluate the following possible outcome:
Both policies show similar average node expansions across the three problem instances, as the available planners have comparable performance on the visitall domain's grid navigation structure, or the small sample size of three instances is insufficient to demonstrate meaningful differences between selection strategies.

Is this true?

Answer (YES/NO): YES